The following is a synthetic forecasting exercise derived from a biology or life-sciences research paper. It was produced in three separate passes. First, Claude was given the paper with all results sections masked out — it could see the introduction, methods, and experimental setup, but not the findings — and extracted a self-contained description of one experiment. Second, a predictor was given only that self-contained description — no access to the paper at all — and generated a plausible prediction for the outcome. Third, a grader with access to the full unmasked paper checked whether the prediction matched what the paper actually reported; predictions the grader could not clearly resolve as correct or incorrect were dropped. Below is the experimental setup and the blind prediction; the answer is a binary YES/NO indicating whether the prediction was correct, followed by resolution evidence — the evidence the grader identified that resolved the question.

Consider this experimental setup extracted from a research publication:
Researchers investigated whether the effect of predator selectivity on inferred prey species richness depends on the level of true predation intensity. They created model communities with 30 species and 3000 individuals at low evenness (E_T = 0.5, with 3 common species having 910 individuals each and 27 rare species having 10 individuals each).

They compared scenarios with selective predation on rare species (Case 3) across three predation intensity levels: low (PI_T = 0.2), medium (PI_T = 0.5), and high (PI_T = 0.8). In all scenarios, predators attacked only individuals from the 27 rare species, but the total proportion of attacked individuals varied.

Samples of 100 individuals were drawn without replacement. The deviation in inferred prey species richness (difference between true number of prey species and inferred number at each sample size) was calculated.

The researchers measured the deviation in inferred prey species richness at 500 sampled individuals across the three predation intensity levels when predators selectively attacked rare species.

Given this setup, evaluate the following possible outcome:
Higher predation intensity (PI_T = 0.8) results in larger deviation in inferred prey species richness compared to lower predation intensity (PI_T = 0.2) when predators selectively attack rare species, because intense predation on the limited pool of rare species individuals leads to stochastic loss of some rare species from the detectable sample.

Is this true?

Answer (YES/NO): NO